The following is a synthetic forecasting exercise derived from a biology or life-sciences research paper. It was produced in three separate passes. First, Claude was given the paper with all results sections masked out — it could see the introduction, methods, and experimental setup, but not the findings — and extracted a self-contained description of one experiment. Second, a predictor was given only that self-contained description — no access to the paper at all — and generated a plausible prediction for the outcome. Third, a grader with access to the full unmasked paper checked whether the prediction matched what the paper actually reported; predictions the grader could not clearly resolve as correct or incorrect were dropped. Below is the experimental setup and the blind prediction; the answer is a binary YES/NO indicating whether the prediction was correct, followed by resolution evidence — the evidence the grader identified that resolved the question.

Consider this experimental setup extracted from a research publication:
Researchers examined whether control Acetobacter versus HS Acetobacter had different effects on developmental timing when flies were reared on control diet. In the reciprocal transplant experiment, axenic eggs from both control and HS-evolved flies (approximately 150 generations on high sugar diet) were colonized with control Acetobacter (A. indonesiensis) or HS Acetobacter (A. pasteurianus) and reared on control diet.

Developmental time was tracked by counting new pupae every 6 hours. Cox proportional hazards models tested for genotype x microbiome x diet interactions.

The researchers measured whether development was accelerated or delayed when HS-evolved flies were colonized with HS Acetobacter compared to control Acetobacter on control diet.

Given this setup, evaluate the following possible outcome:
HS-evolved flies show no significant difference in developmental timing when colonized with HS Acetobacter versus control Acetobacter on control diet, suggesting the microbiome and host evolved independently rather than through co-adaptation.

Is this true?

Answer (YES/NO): NO